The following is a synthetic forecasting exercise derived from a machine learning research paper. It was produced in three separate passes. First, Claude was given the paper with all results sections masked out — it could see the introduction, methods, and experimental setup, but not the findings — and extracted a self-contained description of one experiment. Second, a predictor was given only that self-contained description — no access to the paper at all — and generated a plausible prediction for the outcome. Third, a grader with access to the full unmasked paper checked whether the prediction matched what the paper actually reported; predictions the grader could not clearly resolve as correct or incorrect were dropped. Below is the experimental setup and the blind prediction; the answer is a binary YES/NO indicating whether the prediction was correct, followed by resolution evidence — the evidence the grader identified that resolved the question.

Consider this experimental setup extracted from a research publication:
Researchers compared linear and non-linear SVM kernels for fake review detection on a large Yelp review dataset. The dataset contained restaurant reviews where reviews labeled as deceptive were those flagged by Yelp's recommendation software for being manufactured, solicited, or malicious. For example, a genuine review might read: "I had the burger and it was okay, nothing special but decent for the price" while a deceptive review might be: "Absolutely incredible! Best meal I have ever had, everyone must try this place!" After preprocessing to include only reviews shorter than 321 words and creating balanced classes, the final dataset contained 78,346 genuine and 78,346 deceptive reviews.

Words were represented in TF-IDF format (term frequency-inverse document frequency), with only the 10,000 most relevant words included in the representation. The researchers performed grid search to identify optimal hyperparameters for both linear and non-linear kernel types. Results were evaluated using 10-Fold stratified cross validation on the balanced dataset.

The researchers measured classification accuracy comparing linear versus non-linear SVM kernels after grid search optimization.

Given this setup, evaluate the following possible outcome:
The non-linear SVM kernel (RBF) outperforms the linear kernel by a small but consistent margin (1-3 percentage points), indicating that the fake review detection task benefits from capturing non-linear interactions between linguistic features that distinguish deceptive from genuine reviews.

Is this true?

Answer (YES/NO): NO